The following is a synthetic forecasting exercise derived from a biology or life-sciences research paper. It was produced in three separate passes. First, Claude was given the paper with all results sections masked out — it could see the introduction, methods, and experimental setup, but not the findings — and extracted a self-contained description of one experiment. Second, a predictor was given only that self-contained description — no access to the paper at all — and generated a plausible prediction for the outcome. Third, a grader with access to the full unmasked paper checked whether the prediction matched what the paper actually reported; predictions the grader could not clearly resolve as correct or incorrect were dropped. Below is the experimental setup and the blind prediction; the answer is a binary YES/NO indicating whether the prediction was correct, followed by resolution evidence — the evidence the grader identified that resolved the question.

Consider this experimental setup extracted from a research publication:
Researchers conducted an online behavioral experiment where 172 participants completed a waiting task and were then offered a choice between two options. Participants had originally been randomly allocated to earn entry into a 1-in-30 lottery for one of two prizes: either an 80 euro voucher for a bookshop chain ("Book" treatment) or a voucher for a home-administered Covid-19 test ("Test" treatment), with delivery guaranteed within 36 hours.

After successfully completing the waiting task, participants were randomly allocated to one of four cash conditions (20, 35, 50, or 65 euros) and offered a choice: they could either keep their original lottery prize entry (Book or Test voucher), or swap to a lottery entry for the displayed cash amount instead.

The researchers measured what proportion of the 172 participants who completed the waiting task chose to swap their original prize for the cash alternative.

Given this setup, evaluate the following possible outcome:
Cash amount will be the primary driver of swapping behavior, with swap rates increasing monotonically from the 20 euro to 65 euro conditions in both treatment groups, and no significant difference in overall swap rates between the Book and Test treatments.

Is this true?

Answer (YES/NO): NO